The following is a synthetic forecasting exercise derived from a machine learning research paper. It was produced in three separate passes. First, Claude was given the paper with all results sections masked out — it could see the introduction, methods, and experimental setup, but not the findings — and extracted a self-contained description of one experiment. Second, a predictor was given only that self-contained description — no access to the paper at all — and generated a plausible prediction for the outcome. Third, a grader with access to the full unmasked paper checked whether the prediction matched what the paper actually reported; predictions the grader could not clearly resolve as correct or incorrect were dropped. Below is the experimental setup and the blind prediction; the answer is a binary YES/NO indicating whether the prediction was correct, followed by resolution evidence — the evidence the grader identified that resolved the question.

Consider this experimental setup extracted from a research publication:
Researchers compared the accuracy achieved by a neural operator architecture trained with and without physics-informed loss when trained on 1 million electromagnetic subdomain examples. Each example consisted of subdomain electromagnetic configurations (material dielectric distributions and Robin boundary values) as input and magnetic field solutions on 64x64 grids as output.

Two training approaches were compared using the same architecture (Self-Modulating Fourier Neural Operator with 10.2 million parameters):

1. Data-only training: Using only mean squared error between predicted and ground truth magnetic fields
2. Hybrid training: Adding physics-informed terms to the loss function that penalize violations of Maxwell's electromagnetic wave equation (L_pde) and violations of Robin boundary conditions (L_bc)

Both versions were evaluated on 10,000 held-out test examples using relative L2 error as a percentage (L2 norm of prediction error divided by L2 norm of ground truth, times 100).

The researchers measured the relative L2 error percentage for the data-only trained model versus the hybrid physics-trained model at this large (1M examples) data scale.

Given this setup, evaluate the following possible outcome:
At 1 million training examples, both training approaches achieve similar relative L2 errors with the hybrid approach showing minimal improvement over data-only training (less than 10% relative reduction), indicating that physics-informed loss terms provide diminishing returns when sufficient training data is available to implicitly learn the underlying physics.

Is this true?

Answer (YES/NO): NO